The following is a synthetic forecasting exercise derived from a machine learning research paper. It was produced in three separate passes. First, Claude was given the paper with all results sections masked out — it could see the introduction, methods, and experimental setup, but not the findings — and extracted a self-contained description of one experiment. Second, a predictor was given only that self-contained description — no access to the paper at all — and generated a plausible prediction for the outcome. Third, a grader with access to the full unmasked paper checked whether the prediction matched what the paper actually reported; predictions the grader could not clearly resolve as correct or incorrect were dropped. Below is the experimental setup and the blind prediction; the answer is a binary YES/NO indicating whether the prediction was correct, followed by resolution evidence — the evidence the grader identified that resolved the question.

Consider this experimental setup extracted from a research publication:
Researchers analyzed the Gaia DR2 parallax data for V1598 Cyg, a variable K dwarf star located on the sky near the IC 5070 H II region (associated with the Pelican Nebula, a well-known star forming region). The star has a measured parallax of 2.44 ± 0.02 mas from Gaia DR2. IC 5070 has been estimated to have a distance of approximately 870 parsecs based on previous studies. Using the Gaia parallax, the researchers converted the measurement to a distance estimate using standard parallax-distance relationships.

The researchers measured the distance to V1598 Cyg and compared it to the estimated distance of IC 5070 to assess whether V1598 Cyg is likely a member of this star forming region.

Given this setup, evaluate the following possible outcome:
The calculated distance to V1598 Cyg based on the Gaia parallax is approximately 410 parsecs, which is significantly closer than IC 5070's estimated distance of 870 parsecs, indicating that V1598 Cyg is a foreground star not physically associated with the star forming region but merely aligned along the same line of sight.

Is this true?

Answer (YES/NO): YES